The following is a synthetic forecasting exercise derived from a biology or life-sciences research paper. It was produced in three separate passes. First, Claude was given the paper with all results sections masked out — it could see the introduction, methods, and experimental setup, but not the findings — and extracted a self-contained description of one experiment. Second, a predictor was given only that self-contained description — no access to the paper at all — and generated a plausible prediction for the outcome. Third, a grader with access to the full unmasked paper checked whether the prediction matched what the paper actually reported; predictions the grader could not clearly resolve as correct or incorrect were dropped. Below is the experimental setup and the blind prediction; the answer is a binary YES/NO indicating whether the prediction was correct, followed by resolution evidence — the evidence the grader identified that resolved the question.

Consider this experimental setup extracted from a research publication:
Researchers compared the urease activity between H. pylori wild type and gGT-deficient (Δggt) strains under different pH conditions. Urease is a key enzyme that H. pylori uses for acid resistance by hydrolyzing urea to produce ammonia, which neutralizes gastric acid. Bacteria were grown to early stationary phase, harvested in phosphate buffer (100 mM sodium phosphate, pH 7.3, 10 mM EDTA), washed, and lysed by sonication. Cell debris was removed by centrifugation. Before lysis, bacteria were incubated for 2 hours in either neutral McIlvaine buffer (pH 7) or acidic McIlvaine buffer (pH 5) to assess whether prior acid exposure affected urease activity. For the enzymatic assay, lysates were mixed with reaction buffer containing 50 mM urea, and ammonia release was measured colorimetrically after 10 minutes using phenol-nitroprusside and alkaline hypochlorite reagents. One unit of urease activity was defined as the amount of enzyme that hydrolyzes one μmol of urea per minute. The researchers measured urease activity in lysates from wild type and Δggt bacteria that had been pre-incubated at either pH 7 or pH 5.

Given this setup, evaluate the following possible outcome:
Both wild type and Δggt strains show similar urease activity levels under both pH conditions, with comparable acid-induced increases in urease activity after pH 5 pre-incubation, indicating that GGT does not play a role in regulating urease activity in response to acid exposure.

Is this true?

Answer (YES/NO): NO